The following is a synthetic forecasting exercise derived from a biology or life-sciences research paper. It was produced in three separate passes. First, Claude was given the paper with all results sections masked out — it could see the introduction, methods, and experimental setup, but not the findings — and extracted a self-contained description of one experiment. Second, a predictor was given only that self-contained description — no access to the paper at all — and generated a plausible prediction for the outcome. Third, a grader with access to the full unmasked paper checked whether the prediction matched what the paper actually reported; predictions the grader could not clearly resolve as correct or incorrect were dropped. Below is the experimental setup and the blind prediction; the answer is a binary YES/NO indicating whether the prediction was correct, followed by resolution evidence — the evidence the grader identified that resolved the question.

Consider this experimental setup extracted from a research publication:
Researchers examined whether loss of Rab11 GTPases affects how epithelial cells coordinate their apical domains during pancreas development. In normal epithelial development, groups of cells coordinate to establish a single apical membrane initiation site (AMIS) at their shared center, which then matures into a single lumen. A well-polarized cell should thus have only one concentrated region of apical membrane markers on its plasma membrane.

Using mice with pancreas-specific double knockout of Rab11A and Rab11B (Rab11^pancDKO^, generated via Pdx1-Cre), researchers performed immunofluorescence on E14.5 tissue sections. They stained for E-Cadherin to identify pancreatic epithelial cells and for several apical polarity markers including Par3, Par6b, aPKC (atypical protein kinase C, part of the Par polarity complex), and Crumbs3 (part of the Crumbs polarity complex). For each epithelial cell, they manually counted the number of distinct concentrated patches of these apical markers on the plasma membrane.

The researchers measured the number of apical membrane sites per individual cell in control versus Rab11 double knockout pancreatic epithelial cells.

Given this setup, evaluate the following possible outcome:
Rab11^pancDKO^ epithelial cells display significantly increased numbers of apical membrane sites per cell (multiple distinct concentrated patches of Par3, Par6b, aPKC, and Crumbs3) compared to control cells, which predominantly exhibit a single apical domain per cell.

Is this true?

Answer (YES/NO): YES